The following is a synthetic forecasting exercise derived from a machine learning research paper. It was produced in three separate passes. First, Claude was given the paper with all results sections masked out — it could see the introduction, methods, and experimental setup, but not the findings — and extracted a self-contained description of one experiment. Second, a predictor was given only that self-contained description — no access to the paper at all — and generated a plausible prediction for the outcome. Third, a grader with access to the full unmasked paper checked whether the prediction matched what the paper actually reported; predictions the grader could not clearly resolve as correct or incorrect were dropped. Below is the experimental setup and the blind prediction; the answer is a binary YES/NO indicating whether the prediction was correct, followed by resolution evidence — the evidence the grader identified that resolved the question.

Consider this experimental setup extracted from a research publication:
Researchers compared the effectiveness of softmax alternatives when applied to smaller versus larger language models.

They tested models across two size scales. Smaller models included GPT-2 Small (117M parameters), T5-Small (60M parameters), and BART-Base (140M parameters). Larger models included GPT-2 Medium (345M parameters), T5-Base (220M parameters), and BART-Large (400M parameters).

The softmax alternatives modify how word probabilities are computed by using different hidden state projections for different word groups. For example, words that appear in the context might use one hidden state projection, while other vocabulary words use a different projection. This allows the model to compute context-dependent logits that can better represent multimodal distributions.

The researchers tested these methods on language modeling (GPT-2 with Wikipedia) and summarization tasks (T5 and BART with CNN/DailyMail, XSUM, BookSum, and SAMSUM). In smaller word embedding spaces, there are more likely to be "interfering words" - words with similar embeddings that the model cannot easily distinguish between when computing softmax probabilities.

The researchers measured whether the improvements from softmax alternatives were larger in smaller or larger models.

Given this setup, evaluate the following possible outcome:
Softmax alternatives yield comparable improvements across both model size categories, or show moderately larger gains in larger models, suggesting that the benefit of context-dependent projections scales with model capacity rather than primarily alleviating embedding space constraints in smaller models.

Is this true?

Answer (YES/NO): NO